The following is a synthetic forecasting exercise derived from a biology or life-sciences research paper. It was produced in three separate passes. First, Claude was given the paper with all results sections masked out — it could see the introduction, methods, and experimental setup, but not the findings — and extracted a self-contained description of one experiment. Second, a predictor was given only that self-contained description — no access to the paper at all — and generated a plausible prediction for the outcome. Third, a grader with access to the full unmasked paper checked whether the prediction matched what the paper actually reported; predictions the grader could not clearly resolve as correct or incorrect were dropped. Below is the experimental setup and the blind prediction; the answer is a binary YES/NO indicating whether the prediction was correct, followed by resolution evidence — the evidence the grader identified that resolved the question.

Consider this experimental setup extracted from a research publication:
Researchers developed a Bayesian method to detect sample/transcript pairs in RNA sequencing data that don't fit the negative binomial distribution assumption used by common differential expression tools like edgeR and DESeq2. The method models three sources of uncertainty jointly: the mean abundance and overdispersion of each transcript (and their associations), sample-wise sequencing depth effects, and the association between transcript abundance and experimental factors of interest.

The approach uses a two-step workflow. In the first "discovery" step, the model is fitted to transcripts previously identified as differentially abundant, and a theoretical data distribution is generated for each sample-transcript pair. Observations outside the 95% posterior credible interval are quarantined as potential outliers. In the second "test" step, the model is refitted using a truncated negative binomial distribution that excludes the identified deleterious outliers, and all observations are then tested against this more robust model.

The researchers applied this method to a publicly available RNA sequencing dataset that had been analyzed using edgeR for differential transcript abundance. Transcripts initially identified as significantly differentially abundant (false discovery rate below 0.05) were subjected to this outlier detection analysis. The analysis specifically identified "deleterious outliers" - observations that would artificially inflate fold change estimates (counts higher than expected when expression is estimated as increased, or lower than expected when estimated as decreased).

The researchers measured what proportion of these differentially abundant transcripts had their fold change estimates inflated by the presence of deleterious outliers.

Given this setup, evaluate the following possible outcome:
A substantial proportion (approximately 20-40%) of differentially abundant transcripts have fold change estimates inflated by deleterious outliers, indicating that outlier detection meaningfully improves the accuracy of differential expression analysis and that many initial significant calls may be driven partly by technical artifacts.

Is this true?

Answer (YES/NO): NO